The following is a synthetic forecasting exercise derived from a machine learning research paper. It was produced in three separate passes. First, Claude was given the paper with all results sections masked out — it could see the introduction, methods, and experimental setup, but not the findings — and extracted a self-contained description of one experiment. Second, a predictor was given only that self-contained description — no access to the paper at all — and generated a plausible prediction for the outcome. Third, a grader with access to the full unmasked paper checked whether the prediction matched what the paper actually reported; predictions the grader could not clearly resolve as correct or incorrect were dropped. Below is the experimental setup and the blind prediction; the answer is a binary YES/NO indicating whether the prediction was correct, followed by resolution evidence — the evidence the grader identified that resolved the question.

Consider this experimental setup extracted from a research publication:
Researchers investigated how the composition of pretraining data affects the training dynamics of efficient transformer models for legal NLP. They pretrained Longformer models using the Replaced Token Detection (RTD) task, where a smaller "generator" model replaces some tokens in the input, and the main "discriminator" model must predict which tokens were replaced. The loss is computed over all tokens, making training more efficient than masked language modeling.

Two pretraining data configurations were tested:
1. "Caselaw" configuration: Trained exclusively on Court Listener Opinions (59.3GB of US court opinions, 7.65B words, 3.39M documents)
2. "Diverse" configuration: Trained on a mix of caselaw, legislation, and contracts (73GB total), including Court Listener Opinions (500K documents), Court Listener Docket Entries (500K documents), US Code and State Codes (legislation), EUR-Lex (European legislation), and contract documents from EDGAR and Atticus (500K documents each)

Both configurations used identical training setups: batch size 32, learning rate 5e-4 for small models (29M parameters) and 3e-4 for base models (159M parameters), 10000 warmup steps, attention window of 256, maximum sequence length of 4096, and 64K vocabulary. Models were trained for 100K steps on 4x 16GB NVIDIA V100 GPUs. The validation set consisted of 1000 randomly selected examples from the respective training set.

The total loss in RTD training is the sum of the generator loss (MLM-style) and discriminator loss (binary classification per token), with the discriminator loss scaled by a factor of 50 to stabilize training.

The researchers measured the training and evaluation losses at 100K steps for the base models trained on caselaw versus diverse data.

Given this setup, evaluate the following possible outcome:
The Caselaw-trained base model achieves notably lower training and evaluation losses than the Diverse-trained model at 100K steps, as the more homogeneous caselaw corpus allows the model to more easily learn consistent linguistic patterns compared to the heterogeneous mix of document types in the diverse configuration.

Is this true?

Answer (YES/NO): NO